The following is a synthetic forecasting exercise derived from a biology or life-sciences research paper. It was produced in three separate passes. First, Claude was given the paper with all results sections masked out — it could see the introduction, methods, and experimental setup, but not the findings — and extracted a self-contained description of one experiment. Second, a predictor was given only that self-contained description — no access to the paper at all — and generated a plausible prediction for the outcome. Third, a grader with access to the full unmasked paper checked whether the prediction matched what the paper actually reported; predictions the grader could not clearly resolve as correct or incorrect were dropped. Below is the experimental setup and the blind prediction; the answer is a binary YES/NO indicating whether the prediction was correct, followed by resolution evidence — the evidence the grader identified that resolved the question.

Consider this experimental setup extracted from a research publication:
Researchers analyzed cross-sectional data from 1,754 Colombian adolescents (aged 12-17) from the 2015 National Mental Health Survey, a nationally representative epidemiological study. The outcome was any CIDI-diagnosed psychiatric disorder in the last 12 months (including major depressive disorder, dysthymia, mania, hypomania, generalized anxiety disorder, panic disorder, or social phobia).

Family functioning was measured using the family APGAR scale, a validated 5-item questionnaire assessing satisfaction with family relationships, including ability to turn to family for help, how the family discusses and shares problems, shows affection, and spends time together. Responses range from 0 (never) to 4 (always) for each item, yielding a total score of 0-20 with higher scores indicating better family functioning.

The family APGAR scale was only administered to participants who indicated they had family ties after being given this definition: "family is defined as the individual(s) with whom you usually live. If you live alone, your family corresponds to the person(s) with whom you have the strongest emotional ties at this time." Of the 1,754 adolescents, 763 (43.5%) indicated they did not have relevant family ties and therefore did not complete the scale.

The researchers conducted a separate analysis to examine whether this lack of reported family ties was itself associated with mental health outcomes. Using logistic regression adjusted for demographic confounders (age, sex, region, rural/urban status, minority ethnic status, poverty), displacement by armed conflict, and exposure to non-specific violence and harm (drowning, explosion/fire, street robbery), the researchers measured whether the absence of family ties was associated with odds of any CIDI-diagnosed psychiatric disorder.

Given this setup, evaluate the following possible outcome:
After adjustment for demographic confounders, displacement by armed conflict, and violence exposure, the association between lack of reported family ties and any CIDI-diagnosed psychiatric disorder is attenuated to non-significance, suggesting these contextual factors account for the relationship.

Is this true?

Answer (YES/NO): NO